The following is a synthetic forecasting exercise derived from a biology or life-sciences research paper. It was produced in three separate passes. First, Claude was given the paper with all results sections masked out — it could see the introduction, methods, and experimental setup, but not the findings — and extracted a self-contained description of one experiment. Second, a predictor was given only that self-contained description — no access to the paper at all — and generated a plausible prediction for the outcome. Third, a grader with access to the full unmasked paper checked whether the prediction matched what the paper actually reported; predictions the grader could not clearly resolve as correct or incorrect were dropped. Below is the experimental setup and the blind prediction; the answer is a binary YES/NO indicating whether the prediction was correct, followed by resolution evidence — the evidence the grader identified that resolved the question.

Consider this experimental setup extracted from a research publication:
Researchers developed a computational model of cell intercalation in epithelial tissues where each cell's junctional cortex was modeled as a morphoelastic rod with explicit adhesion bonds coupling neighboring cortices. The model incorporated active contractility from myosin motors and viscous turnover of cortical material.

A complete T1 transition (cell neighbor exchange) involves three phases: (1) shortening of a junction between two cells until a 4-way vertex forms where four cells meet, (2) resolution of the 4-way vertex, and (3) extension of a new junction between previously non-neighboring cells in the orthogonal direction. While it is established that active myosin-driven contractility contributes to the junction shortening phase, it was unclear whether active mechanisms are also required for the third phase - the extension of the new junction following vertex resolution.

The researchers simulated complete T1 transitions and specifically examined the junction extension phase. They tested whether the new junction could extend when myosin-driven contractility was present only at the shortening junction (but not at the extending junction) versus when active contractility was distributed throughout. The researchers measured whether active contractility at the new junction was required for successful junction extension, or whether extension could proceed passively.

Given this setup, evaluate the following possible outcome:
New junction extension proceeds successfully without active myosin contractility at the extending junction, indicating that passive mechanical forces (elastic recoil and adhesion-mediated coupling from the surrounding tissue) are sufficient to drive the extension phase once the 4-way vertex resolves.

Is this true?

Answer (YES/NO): YES